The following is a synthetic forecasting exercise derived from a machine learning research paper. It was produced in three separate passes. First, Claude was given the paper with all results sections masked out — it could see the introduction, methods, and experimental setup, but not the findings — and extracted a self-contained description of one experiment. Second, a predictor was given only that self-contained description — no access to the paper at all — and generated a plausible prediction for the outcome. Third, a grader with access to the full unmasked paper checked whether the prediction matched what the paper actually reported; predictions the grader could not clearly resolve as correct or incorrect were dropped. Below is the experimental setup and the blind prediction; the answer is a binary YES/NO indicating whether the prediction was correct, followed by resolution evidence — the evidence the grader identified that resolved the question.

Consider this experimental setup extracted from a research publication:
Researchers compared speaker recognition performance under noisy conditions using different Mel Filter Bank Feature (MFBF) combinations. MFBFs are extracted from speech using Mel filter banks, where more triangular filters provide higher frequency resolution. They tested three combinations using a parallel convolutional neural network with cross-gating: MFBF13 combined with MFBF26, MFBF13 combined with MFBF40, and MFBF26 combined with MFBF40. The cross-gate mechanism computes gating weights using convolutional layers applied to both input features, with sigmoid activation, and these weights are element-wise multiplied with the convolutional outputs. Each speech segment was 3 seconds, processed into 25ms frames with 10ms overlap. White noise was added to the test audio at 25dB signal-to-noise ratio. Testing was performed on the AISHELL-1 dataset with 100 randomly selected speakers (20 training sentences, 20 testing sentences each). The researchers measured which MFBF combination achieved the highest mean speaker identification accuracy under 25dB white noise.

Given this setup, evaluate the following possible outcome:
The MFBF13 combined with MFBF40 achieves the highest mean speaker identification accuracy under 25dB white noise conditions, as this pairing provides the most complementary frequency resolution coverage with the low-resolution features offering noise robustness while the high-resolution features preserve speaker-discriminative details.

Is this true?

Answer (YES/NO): YES